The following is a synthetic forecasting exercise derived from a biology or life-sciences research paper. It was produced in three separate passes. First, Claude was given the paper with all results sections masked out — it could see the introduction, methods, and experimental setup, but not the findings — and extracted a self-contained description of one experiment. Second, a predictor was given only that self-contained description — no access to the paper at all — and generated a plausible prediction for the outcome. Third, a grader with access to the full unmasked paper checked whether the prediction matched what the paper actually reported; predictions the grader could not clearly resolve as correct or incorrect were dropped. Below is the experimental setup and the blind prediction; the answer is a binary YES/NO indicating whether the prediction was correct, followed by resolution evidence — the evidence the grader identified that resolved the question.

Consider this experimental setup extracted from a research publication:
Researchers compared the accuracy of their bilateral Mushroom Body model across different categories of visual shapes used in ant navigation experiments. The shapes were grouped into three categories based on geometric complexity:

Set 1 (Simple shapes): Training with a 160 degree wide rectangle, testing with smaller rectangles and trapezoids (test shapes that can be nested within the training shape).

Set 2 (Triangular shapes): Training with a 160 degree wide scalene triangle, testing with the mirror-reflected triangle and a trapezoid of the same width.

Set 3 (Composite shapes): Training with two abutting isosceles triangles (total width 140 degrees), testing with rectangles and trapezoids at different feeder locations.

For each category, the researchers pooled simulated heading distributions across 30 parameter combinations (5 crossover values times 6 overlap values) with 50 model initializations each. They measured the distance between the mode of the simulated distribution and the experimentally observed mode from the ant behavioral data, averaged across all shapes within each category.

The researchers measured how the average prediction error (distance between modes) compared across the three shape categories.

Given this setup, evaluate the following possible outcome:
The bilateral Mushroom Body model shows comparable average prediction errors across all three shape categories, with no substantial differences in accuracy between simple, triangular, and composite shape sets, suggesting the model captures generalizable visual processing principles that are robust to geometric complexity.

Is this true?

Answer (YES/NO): NO